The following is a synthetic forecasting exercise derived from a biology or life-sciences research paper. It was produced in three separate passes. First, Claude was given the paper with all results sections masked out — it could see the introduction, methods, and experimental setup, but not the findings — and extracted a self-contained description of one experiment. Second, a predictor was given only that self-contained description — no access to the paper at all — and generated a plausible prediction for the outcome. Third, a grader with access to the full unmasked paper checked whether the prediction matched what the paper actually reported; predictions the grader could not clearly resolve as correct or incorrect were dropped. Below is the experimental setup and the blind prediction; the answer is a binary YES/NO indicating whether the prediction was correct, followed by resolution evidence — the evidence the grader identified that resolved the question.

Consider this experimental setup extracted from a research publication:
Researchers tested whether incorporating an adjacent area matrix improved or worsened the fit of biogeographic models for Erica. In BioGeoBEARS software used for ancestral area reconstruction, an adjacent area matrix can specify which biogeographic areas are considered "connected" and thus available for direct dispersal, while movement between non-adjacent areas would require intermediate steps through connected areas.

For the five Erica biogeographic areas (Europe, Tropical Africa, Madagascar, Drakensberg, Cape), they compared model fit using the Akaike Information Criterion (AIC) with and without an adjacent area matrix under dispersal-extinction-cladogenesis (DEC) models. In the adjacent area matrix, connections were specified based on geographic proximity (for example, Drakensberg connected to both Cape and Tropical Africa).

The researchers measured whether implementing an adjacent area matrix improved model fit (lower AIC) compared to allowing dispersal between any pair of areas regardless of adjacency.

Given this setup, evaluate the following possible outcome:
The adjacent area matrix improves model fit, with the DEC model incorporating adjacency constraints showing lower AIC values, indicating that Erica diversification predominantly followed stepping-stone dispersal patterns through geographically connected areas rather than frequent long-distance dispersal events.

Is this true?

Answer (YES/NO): YES